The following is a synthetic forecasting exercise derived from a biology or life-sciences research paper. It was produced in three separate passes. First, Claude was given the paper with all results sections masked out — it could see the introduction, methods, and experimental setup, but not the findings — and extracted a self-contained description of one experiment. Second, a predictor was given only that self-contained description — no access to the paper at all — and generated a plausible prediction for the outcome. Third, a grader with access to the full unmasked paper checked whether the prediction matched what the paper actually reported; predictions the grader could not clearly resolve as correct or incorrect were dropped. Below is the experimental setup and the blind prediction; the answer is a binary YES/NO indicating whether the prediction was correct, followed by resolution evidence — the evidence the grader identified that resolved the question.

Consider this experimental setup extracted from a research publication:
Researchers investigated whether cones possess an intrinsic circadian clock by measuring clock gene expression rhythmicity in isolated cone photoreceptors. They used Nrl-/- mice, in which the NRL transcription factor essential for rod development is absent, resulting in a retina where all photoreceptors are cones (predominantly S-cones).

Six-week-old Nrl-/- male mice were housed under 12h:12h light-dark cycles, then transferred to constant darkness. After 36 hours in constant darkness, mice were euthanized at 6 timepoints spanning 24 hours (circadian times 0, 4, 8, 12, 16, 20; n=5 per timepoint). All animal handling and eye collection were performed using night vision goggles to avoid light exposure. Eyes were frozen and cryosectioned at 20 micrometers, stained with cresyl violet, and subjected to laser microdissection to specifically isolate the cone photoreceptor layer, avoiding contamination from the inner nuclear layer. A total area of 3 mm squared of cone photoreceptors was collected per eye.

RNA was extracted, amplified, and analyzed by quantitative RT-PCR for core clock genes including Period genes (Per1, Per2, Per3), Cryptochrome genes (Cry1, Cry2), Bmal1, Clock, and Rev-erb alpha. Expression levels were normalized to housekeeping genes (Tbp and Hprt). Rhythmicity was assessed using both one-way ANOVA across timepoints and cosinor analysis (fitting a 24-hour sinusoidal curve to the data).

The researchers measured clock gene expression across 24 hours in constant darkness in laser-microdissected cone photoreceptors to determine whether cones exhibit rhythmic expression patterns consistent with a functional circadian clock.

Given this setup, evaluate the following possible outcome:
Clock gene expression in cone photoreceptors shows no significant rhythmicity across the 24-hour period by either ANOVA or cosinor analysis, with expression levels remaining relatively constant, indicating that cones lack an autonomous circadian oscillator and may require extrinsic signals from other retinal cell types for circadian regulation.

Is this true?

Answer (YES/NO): NO